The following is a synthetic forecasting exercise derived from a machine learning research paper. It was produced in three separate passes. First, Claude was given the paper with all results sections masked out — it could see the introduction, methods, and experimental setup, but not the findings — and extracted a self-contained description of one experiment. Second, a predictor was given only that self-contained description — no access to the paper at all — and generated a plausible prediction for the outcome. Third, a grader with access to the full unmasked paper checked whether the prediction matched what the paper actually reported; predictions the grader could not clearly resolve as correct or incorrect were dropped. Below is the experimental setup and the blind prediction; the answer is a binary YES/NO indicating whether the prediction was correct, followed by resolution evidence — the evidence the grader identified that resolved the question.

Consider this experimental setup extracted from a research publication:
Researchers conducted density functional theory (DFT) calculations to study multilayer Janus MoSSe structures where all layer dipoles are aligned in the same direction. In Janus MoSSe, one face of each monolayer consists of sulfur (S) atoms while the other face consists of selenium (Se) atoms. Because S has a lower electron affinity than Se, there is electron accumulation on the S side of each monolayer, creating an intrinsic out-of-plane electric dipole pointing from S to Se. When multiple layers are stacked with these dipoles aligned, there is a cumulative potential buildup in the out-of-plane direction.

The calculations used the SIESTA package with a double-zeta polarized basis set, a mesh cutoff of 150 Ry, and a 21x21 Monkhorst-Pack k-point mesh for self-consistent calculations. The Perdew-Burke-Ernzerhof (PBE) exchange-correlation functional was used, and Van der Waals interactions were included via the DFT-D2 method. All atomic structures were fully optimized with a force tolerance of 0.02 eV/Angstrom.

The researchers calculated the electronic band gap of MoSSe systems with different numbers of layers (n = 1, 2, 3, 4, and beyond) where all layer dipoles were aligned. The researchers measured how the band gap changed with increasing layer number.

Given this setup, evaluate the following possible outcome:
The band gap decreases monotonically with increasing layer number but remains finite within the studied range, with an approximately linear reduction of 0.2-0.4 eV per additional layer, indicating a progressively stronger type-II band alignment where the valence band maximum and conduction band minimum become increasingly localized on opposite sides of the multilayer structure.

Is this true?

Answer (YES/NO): NO